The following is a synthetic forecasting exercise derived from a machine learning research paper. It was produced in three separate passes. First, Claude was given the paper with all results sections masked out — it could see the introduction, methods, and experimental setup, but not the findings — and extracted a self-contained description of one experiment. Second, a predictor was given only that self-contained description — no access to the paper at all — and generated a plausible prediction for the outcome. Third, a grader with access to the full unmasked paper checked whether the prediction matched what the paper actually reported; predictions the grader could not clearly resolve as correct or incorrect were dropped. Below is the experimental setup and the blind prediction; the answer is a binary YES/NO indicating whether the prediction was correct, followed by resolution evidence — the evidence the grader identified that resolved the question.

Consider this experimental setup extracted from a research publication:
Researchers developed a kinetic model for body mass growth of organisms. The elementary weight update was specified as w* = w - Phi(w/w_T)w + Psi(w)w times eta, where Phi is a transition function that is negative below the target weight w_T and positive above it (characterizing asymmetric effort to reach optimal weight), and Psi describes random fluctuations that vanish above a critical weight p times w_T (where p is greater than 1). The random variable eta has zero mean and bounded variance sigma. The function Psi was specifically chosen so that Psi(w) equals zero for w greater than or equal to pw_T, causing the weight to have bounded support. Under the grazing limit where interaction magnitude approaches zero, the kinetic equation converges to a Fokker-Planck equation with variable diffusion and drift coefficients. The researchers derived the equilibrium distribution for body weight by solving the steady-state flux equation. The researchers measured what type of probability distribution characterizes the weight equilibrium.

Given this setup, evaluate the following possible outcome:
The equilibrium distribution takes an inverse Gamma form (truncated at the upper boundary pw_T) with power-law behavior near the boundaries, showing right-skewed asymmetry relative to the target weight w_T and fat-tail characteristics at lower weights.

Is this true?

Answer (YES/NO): NO